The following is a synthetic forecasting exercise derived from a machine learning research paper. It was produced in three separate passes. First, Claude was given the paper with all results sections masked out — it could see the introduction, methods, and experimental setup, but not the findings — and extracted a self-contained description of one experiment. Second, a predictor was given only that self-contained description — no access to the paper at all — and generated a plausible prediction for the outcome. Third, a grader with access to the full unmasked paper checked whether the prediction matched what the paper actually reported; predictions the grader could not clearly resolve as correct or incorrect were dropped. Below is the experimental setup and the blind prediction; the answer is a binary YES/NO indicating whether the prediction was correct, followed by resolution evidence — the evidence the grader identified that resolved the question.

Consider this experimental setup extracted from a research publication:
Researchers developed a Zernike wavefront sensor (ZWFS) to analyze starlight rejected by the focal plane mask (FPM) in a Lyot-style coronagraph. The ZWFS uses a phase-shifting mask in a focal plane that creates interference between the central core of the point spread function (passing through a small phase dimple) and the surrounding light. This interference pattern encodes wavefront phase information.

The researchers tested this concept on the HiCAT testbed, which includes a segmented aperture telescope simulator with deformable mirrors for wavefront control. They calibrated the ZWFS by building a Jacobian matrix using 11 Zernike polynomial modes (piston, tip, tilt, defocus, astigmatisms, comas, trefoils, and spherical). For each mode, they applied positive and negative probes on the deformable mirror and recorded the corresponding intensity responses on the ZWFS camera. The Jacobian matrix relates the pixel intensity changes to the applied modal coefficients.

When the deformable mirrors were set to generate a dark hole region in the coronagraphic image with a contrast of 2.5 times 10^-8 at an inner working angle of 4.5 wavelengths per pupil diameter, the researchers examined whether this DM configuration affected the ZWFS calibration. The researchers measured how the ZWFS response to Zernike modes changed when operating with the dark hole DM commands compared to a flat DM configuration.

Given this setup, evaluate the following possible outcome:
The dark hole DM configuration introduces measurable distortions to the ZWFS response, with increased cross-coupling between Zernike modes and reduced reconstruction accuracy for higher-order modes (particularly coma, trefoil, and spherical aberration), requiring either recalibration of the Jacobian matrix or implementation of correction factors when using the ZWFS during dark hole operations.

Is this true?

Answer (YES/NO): NO